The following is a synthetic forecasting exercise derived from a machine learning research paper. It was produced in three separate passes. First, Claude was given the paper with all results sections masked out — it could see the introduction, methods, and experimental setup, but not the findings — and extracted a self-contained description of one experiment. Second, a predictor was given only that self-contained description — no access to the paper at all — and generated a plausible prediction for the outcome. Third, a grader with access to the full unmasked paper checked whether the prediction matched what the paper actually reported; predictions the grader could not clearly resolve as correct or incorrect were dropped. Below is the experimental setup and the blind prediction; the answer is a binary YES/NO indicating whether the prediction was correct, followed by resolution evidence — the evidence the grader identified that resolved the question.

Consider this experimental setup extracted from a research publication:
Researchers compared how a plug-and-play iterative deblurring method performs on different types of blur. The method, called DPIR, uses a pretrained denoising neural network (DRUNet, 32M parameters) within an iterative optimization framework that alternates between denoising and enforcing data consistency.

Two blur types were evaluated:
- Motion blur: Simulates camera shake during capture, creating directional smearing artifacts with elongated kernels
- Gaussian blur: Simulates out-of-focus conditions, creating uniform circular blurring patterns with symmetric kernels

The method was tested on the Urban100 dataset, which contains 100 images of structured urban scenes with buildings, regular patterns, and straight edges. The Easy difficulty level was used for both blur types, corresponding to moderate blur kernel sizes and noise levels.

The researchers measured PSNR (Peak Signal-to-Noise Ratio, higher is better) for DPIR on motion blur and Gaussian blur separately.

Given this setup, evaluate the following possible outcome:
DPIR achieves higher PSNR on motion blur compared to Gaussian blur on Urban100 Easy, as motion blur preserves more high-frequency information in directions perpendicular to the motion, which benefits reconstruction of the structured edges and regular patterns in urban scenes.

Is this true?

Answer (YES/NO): YES